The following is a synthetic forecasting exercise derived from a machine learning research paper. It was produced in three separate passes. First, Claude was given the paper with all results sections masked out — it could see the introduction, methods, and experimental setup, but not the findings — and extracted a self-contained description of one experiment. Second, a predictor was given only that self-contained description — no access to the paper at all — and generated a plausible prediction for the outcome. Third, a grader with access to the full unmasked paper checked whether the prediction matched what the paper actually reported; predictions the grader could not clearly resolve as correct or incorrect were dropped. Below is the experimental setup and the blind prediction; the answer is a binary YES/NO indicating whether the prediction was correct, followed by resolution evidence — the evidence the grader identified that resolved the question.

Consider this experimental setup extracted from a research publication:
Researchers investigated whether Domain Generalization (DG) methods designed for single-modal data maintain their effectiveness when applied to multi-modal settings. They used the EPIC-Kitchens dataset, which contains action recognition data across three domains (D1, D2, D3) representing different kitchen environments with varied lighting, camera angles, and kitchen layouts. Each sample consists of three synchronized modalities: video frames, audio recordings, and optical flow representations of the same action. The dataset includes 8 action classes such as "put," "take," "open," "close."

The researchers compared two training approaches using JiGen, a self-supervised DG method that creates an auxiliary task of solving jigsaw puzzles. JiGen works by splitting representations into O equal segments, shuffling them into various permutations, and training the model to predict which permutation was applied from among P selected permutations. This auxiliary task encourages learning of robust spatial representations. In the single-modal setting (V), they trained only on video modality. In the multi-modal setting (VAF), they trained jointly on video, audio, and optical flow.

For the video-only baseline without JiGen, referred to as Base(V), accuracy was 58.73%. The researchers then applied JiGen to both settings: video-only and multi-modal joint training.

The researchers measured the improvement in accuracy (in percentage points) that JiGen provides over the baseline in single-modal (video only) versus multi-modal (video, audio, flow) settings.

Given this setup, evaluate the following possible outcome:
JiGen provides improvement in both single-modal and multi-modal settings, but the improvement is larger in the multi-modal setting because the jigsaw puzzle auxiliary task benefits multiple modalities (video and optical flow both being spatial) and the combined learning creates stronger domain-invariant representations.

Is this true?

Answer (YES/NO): NO